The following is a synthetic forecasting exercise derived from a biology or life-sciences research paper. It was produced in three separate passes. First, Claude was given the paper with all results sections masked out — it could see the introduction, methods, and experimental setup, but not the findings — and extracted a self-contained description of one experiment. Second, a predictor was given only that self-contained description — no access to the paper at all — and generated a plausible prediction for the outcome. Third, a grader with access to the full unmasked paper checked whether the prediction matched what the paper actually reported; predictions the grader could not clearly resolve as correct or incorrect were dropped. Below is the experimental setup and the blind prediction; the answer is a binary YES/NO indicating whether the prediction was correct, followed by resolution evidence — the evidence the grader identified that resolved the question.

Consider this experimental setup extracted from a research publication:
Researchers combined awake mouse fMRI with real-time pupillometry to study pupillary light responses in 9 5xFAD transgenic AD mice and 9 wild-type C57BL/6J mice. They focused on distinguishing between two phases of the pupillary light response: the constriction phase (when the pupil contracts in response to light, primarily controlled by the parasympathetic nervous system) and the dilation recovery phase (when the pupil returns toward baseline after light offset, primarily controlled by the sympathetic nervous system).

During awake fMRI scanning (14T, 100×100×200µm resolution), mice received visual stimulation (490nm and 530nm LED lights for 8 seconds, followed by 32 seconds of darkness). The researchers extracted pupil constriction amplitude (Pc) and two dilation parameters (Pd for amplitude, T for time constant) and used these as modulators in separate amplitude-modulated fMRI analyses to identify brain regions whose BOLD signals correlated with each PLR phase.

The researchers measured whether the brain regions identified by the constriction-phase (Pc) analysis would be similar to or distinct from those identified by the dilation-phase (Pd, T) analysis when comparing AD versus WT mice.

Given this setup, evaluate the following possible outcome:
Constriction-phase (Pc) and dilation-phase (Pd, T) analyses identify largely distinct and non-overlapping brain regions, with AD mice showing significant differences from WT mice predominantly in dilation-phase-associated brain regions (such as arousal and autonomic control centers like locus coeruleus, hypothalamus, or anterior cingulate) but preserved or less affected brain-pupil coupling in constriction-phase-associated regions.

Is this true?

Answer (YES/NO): NO